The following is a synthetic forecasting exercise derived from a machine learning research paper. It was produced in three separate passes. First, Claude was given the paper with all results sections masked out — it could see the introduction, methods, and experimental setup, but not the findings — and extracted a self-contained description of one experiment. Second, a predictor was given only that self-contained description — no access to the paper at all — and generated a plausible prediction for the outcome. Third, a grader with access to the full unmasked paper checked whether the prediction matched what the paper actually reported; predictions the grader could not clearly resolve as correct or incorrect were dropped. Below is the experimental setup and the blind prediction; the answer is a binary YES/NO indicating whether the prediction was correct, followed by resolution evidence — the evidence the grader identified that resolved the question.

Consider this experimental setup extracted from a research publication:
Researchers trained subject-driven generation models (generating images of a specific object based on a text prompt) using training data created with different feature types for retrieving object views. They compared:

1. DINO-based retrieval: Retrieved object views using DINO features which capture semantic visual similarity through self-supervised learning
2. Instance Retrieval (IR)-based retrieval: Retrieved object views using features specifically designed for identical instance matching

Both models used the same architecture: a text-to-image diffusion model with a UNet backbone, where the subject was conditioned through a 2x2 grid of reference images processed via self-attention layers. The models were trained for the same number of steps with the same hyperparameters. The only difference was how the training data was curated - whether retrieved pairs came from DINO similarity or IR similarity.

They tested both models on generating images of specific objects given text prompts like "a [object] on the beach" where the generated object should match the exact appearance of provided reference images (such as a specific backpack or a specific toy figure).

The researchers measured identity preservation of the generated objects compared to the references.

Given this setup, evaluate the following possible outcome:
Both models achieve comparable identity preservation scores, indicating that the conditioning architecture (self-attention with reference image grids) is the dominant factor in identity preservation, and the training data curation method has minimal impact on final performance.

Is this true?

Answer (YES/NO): NO